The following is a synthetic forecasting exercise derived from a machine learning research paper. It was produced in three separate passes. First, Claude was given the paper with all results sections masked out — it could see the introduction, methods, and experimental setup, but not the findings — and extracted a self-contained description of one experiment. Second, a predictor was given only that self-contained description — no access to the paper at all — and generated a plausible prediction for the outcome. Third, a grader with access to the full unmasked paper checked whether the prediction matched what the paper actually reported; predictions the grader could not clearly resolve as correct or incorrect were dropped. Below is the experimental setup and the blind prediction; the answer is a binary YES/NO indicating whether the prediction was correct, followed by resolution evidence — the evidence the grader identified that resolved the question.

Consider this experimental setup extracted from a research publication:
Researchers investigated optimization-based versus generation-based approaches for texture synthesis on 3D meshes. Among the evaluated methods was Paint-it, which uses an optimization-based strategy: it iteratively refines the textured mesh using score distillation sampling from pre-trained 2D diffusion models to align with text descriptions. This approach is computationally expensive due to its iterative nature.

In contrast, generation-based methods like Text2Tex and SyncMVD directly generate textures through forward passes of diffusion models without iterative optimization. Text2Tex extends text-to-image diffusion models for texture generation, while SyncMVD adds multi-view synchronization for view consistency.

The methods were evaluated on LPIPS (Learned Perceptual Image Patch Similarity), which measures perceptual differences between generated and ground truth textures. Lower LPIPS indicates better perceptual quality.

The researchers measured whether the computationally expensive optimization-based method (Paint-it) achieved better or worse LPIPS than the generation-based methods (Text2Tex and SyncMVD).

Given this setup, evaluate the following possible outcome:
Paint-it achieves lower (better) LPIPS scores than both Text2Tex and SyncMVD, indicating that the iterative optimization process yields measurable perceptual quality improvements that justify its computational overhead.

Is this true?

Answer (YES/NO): NO